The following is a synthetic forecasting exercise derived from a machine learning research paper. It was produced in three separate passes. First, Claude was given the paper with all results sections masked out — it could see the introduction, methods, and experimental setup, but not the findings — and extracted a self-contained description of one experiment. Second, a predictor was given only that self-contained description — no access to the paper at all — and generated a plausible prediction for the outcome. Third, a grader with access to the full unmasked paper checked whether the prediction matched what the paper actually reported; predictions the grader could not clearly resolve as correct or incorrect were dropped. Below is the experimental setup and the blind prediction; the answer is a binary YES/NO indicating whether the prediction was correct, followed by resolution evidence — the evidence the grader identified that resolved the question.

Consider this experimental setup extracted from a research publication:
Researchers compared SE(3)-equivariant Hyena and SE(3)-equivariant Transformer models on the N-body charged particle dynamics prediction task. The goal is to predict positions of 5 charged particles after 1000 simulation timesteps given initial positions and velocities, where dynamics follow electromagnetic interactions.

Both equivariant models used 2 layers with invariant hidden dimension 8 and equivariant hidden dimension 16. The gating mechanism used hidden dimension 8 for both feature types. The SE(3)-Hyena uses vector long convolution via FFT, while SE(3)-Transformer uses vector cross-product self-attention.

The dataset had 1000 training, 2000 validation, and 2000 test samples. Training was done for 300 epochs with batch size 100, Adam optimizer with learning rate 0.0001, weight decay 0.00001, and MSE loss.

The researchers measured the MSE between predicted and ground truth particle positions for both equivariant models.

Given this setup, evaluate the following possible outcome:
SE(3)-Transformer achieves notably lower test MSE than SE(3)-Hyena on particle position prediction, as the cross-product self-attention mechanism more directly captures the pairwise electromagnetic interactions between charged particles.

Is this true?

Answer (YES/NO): NO